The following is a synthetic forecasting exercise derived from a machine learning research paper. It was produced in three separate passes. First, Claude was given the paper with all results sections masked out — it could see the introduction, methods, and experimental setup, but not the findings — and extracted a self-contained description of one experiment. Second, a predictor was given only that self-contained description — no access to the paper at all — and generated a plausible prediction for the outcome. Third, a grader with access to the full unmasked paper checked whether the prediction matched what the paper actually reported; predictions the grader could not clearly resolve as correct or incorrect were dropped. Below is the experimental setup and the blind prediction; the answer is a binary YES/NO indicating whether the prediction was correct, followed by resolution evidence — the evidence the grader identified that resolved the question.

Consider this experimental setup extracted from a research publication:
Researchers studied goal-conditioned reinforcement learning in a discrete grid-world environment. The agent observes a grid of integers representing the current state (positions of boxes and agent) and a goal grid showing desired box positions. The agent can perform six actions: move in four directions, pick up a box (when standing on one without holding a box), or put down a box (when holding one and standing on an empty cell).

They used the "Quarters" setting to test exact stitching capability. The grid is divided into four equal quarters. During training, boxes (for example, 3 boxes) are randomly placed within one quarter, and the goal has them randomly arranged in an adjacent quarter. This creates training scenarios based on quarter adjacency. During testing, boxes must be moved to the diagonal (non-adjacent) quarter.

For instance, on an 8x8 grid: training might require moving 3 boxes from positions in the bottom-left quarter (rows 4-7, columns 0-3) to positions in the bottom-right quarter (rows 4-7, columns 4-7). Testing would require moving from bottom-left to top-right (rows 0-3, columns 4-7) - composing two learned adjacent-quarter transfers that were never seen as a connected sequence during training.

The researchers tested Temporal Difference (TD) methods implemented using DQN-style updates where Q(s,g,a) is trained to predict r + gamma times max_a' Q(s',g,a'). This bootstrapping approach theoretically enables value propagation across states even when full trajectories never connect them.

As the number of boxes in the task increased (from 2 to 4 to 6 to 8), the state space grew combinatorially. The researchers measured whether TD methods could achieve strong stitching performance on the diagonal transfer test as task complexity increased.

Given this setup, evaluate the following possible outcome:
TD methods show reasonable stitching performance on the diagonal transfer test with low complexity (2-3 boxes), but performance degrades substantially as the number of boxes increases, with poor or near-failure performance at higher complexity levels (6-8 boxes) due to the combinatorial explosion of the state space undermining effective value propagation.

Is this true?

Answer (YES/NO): NO